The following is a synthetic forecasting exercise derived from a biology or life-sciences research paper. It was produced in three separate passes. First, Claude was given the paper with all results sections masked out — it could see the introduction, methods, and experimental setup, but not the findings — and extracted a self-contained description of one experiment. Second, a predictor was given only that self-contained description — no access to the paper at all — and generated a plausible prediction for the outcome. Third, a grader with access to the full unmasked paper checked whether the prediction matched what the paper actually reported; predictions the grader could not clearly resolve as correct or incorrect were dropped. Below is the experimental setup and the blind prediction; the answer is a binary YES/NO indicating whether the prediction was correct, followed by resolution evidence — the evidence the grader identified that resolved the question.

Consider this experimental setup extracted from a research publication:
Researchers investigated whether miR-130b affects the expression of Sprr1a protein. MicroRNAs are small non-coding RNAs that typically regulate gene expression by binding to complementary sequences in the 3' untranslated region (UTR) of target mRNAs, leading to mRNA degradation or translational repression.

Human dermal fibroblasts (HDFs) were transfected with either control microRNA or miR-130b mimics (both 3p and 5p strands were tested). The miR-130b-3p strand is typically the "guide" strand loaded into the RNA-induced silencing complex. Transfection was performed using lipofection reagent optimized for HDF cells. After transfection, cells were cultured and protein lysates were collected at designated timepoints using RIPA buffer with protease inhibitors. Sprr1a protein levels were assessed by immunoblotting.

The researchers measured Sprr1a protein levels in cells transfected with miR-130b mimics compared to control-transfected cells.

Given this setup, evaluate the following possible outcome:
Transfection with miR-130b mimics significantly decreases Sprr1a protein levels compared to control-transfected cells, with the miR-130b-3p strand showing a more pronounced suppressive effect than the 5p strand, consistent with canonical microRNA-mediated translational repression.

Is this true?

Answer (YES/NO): NO